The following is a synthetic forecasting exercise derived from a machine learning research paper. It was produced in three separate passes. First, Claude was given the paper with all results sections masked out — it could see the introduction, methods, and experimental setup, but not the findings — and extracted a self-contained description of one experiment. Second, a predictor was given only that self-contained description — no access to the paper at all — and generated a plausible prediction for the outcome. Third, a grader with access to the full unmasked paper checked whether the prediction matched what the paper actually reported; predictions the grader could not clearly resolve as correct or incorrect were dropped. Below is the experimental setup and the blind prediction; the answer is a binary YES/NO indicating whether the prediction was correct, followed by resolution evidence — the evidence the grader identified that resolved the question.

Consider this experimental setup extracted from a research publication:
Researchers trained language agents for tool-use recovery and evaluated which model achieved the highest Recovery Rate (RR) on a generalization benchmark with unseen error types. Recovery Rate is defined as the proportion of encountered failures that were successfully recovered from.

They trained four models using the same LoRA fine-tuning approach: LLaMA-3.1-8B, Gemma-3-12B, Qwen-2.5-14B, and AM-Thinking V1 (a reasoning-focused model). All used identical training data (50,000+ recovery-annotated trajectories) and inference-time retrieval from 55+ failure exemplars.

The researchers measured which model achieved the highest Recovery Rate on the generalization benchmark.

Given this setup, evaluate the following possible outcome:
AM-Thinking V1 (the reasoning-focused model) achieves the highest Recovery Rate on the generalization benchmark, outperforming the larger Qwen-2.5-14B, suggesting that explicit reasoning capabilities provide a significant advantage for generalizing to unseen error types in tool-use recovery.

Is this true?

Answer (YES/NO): YES